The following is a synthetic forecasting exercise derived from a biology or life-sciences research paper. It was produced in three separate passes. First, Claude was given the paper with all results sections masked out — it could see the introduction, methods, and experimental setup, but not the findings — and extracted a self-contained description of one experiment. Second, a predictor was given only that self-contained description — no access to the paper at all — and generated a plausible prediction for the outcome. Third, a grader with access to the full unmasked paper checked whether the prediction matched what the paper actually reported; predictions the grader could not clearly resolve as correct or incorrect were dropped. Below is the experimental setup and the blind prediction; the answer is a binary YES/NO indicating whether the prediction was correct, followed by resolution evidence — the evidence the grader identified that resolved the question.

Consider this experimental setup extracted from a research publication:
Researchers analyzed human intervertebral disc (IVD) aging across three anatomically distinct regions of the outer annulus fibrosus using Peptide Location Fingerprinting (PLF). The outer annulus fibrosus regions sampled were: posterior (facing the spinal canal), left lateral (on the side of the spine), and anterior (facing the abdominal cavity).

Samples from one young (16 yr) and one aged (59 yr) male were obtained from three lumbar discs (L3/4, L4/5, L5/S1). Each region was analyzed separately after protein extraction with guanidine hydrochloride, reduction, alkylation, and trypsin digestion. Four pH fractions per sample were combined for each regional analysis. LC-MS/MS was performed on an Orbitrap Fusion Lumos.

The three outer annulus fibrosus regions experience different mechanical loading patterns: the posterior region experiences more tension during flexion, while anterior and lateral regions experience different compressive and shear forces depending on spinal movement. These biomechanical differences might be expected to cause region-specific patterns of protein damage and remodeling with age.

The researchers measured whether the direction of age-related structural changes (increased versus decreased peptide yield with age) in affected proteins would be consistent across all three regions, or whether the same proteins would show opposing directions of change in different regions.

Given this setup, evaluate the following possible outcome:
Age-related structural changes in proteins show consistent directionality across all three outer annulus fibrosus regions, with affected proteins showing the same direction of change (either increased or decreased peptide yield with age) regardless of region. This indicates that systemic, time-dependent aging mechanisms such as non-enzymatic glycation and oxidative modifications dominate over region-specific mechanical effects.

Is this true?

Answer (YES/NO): YES